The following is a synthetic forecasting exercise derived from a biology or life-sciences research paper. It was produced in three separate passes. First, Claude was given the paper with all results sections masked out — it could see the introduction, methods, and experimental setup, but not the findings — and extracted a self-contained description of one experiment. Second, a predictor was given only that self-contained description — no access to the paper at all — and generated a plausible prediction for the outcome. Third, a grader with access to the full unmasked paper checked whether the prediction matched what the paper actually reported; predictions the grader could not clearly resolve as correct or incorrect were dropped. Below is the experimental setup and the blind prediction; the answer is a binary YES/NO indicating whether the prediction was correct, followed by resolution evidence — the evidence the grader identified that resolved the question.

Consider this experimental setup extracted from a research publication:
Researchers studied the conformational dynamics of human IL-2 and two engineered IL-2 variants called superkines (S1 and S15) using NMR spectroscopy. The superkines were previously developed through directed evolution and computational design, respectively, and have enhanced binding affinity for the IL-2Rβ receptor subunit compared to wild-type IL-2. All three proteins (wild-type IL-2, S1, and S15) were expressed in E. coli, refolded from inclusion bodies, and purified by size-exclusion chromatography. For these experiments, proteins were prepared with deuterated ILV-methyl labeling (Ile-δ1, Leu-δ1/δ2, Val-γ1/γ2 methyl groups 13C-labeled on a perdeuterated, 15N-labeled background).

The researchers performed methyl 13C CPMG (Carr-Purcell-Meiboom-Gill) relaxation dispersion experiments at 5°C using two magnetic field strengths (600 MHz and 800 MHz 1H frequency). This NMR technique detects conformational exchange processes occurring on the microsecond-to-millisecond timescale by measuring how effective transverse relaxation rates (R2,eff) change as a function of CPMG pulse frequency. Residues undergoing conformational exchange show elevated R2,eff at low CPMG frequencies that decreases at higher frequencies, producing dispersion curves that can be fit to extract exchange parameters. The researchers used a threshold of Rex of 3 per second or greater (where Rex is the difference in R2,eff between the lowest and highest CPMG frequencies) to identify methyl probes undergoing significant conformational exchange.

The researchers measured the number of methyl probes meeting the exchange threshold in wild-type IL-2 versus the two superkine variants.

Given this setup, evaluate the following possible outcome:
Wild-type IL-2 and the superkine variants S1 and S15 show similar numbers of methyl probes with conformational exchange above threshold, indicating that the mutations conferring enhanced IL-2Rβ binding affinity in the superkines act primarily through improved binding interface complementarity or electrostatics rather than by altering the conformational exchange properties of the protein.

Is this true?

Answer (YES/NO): NO